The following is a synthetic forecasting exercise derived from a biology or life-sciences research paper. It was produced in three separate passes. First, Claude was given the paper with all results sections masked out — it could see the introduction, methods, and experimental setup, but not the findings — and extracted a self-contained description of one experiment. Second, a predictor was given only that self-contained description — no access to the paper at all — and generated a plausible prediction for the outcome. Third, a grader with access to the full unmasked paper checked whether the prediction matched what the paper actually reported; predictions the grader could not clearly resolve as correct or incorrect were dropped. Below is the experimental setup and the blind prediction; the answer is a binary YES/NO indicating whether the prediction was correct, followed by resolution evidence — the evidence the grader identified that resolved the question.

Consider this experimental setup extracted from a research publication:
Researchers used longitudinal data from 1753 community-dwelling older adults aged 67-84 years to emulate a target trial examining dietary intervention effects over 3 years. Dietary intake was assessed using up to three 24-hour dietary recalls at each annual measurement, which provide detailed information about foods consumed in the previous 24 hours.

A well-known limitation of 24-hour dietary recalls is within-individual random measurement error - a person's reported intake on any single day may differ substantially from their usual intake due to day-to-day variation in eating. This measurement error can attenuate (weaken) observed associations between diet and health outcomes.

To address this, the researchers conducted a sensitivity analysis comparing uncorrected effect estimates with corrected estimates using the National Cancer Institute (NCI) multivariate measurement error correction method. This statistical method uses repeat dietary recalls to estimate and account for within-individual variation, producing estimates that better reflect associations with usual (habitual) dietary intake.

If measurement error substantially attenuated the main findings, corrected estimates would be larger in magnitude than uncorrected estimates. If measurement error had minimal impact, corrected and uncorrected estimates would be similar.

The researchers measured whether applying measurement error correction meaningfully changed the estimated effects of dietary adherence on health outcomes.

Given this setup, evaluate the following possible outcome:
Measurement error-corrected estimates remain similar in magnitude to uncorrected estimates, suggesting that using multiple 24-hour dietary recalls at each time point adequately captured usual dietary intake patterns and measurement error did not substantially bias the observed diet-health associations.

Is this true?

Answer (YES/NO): NO